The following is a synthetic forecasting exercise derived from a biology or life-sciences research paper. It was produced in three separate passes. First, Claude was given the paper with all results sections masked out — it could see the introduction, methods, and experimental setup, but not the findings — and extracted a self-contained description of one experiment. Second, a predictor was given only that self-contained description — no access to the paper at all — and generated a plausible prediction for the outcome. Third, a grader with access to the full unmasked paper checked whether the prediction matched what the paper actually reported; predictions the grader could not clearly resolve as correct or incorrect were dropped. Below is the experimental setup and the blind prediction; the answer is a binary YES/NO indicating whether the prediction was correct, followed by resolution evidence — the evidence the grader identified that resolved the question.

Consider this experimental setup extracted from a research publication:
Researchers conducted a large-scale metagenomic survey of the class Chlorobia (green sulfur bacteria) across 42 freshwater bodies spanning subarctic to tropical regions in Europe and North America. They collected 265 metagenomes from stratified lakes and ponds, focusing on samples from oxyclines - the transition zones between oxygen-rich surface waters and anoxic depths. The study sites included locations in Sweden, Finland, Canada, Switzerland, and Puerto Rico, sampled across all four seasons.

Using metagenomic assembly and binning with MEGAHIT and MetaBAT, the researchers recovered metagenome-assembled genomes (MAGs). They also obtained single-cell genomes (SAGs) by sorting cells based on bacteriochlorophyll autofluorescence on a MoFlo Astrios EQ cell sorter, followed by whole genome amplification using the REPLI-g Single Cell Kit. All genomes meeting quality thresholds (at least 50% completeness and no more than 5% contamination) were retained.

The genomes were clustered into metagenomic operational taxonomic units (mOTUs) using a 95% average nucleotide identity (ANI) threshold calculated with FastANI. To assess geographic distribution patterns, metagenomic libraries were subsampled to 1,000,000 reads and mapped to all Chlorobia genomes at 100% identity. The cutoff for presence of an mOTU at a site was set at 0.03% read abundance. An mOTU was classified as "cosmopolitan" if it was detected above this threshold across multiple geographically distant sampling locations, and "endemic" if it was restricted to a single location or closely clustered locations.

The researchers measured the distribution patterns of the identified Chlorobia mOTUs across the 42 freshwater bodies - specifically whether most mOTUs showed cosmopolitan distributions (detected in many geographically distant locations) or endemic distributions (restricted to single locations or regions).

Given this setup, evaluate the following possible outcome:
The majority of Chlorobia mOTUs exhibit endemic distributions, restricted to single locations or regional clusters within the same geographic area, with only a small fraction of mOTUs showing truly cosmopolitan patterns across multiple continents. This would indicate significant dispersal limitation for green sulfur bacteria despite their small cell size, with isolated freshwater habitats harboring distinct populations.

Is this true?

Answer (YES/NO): YES